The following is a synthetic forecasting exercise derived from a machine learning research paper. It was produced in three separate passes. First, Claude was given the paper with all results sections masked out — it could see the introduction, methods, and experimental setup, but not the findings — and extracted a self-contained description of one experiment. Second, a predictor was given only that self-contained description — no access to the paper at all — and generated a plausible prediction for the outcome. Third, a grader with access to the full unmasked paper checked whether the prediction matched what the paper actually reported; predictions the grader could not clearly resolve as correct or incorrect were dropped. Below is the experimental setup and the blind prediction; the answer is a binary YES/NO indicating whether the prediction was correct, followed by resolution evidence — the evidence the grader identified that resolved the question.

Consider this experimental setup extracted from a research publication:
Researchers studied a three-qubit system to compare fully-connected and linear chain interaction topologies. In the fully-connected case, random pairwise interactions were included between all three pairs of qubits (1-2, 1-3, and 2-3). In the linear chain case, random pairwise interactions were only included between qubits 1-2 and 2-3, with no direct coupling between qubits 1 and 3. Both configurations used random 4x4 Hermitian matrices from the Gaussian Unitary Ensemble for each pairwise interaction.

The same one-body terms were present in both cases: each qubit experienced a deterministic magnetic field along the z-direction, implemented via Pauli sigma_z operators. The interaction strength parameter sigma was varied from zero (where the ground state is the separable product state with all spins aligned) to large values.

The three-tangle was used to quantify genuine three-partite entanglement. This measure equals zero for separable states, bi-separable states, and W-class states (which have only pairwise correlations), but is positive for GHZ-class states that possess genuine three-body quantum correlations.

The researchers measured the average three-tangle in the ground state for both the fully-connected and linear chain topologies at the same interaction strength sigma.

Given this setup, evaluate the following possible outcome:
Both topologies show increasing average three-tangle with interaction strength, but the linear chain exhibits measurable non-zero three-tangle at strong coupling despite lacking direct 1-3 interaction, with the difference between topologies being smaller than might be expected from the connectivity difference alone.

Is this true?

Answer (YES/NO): NO